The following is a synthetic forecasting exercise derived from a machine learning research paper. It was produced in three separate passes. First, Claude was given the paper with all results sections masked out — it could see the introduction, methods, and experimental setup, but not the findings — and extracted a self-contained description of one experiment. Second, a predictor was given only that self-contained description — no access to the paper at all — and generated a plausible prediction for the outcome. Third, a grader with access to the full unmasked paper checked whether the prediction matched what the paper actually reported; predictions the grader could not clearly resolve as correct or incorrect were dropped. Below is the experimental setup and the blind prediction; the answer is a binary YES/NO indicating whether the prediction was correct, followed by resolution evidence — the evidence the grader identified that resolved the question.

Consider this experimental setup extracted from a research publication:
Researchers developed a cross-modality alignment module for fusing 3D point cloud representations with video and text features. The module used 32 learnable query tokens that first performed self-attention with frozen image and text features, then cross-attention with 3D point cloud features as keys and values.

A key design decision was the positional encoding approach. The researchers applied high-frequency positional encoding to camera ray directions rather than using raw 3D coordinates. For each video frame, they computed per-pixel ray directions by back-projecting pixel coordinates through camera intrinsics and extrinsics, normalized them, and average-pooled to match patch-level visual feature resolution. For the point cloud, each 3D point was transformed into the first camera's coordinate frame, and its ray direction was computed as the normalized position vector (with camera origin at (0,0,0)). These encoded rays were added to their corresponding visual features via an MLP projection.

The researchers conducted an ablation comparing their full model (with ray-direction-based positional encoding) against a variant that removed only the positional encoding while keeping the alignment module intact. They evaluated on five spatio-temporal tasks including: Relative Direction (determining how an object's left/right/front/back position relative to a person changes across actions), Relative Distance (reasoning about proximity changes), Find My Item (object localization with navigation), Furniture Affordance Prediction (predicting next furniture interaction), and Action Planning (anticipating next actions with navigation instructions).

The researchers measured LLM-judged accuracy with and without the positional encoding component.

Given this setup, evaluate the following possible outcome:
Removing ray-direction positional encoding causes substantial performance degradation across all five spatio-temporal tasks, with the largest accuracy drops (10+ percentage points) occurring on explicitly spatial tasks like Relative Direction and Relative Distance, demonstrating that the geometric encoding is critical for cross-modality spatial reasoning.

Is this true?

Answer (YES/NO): NO